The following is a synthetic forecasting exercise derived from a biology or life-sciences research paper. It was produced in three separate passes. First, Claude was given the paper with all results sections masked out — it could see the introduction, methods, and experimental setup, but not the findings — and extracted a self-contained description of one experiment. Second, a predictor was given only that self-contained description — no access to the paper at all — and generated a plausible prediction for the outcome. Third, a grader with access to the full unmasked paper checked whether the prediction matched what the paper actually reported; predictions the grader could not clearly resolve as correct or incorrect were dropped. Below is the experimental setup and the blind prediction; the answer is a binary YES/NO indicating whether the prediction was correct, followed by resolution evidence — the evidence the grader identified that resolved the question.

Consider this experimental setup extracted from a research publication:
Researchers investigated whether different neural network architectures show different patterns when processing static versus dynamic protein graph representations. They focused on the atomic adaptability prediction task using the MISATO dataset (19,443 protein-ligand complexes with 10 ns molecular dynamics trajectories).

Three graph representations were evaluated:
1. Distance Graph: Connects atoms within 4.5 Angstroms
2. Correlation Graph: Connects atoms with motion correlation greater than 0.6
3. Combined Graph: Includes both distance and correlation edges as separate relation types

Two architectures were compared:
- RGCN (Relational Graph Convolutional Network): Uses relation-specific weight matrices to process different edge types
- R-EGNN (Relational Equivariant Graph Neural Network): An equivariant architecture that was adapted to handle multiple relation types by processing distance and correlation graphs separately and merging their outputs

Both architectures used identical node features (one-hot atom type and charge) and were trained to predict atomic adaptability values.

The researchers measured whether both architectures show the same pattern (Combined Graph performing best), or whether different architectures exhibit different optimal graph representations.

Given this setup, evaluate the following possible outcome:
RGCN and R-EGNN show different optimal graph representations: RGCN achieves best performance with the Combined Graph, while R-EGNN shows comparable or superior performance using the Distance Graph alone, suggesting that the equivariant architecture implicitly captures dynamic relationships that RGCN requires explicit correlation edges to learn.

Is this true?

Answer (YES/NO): NO